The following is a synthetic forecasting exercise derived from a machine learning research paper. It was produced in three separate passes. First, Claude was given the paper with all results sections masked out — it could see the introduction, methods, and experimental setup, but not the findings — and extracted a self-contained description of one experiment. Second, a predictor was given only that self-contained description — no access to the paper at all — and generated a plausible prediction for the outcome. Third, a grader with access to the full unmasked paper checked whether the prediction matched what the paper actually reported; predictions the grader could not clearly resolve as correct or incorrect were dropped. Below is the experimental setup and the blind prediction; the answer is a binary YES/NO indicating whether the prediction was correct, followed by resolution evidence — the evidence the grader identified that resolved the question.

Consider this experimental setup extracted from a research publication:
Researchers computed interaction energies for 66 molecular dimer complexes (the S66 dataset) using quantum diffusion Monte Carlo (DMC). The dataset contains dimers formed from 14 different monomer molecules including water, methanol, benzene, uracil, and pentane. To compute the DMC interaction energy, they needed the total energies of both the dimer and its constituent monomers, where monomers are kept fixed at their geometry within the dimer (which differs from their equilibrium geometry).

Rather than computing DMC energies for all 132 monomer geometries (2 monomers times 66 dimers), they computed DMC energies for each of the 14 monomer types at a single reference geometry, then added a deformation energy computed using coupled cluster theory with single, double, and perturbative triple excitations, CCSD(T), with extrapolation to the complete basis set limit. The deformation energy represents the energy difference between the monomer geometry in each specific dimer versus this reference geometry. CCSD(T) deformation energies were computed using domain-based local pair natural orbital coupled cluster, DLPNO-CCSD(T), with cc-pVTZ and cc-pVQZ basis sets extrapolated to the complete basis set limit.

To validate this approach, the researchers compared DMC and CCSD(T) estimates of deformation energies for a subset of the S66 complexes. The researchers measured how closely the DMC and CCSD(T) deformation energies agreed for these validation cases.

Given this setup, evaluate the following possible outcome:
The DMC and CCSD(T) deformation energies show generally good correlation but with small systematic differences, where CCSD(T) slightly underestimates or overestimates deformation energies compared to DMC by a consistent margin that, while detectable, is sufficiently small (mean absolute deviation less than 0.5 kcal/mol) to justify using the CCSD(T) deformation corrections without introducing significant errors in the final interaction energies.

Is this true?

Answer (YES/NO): NO